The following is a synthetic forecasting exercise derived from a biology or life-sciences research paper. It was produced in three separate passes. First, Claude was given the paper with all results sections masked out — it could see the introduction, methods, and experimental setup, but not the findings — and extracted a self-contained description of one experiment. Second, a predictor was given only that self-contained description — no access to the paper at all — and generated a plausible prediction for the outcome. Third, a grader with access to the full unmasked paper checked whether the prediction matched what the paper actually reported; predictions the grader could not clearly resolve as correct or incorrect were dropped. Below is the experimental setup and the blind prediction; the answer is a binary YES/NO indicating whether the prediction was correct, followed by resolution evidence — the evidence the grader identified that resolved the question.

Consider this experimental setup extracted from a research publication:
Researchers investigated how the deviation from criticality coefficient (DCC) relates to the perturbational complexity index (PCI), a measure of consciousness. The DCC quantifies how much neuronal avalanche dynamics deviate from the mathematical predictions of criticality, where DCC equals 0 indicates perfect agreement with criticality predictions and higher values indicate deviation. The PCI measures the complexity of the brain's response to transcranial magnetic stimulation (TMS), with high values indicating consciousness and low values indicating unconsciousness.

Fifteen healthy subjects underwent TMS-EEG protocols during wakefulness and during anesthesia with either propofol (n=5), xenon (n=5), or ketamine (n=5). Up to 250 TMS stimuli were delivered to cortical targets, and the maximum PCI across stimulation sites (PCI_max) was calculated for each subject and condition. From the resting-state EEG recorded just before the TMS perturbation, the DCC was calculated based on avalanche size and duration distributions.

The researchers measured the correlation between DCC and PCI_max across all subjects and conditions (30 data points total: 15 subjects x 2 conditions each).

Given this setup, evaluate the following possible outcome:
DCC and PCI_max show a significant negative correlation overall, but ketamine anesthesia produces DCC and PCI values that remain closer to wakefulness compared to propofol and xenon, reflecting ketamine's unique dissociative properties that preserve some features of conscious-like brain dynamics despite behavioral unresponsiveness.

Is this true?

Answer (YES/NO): YES